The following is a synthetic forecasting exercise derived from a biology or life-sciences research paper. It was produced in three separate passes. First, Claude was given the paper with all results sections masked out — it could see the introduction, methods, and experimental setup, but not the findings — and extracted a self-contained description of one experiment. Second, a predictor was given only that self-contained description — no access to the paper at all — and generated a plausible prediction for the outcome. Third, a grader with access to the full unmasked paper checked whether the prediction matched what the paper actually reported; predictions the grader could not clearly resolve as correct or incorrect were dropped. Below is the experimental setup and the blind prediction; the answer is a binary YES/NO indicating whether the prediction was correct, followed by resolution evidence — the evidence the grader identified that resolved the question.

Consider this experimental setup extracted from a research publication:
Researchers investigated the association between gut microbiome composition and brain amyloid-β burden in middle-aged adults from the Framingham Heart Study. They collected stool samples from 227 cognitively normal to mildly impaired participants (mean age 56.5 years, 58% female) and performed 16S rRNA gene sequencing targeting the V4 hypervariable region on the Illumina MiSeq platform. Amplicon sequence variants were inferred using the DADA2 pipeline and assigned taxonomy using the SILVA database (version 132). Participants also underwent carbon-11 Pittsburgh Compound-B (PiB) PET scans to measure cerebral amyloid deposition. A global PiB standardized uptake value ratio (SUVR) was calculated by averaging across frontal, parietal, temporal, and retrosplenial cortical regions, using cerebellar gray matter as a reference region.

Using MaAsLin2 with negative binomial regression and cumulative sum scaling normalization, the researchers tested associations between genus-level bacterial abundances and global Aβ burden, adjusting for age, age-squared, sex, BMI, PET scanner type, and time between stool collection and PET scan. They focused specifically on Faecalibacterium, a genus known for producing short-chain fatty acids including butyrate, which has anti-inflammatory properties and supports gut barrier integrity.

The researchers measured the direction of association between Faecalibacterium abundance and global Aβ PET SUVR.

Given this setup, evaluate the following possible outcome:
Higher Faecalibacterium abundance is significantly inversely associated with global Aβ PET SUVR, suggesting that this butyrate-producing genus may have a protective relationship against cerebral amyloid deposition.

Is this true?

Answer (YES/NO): YES